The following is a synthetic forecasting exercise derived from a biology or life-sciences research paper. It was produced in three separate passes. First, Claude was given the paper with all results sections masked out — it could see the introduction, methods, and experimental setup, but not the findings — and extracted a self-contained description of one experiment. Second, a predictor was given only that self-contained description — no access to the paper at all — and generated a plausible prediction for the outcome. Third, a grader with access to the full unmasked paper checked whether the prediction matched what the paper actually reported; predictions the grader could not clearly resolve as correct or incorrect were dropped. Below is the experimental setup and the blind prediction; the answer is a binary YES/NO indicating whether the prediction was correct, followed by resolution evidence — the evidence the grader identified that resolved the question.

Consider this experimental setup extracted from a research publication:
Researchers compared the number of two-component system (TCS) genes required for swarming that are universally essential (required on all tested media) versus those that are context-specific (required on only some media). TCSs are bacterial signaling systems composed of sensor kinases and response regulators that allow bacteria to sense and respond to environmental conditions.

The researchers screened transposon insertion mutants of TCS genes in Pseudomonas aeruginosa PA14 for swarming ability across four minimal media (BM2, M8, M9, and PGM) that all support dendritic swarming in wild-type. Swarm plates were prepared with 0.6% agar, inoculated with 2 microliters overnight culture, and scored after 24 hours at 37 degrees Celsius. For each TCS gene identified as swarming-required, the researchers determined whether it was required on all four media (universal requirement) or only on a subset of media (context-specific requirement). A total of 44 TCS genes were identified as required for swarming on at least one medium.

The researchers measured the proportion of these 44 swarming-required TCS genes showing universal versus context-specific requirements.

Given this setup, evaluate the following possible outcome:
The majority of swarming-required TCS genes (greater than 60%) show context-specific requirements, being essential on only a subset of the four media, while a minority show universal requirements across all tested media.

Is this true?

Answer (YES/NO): YES